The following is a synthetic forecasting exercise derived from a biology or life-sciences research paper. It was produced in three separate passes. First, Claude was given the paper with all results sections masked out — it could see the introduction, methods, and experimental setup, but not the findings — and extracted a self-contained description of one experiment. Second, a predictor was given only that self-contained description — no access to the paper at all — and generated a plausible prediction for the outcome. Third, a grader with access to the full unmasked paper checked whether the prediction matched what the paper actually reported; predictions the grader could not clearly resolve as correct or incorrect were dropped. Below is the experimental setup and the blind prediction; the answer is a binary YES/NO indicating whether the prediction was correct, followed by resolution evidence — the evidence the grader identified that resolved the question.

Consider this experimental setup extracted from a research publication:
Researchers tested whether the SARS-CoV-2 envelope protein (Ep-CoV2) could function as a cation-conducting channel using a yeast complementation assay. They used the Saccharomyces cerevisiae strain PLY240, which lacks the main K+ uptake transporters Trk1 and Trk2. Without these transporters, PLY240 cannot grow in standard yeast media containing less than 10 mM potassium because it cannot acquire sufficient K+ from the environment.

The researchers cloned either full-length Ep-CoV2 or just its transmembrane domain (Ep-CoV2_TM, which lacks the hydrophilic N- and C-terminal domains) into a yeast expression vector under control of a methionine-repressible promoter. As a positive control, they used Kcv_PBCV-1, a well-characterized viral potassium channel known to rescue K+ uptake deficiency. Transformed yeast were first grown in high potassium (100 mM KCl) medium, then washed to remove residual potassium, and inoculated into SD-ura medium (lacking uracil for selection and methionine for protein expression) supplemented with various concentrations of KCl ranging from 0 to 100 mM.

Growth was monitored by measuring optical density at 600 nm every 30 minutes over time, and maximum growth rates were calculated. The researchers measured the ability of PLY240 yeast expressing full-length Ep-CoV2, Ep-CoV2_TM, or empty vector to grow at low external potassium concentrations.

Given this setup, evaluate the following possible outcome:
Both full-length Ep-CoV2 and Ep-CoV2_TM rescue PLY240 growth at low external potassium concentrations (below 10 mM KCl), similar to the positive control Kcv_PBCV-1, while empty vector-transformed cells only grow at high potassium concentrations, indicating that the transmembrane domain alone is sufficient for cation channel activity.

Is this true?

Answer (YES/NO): NO